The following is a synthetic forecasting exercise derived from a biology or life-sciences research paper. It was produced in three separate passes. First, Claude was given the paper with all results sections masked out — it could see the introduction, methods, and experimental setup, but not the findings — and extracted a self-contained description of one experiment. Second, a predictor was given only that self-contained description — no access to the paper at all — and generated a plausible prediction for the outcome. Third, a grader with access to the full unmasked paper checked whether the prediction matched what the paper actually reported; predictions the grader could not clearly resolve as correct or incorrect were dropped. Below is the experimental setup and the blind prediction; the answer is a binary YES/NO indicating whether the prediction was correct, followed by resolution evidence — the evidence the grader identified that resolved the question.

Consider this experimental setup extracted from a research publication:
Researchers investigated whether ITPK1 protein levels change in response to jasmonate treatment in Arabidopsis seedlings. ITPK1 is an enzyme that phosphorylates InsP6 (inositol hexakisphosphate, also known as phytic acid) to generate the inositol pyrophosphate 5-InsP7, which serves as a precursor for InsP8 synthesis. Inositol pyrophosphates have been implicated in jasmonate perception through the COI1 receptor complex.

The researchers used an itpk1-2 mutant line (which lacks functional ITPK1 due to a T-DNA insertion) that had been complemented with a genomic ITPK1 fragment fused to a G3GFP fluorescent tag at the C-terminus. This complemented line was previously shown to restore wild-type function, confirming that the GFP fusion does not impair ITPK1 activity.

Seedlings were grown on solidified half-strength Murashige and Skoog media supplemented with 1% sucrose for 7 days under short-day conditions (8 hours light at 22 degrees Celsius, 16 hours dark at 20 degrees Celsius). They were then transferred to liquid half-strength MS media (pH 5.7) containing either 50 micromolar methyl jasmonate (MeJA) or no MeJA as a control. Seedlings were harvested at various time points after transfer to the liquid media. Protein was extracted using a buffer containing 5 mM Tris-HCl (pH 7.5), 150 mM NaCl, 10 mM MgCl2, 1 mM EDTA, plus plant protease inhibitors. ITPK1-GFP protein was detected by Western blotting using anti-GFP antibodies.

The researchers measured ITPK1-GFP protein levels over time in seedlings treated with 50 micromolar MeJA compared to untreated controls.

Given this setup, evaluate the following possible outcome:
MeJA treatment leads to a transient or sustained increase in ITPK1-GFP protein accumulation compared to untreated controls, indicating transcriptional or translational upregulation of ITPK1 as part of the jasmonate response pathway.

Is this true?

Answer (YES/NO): NO